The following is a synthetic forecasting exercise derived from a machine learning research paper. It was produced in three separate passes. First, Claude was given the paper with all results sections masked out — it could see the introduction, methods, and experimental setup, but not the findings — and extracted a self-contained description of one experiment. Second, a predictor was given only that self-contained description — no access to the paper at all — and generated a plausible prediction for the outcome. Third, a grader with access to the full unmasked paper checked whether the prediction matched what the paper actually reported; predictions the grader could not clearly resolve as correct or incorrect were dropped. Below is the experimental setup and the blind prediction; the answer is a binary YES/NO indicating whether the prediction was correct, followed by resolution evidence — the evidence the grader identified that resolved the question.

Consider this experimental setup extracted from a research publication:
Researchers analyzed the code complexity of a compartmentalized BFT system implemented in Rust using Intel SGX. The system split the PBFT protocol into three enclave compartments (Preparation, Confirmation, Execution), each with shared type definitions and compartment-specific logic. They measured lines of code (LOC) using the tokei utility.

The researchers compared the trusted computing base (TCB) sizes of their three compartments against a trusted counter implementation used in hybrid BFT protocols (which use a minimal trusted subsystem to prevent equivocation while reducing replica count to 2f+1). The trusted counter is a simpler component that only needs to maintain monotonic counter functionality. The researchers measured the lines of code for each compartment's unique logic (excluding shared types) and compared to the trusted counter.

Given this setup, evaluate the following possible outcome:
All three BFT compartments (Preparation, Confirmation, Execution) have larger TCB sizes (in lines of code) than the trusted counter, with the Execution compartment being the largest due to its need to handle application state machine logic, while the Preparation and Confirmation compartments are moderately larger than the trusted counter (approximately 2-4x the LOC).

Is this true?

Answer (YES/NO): NO